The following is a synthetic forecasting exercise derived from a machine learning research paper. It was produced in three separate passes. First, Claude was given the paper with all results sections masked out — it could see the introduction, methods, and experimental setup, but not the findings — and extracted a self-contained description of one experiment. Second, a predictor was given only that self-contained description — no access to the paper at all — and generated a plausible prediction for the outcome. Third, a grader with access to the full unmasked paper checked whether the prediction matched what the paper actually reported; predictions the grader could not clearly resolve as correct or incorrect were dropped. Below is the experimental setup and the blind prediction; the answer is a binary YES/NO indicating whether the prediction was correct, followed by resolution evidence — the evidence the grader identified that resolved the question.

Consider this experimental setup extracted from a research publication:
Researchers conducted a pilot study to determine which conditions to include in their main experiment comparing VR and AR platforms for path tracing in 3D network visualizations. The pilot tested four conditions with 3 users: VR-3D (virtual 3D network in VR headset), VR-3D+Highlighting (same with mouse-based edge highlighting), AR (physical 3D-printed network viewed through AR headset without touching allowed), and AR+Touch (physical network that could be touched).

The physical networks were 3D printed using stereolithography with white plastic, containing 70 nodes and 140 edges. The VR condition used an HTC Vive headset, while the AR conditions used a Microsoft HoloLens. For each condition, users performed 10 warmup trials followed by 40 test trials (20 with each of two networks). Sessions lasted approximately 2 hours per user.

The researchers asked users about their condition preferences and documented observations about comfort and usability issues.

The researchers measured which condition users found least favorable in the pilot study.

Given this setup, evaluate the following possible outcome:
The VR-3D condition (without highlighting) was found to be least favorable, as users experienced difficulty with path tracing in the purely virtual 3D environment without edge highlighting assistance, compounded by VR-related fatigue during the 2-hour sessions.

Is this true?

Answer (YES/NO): NO